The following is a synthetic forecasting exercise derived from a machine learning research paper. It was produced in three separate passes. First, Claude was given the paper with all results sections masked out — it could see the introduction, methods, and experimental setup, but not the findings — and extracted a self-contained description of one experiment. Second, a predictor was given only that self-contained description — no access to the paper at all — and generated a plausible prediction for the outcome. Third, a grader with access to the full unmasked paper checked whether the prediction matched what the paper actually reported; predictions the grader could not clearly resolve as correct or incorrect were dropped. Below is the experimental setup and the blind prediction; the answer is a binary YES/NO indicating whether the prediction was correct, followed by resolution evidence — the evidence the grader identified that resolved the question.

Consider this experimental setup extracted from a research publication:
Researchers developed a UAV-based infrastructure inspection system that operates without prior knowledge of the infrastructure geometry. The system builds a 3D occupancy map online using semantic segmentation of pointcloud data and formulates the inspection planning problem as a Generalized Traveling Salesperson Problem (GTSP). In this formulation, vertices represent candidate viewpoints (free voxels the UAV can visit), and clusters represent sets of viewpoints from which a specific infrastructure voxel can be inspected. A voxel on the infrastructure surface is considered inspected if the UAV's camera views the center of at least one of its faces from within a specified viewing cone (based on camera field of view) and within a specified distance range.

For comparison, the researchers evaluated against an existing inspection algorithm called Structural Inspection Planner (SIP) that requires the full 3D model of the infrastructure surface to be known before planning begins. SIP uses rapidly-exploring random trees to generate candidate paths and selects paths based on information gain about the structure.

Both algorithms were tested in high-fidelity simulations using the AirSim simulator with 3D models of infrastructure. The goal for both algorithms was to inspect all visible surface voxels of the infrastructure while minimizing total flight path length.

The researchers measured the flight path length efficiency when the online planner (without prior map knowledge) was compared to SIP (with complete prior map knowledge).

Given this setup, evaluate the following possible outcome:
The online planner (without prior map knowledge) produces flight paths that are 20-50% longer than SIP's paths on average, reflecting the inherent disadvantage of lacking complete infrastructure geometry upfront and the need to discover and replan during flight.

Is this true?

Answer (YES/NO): NO